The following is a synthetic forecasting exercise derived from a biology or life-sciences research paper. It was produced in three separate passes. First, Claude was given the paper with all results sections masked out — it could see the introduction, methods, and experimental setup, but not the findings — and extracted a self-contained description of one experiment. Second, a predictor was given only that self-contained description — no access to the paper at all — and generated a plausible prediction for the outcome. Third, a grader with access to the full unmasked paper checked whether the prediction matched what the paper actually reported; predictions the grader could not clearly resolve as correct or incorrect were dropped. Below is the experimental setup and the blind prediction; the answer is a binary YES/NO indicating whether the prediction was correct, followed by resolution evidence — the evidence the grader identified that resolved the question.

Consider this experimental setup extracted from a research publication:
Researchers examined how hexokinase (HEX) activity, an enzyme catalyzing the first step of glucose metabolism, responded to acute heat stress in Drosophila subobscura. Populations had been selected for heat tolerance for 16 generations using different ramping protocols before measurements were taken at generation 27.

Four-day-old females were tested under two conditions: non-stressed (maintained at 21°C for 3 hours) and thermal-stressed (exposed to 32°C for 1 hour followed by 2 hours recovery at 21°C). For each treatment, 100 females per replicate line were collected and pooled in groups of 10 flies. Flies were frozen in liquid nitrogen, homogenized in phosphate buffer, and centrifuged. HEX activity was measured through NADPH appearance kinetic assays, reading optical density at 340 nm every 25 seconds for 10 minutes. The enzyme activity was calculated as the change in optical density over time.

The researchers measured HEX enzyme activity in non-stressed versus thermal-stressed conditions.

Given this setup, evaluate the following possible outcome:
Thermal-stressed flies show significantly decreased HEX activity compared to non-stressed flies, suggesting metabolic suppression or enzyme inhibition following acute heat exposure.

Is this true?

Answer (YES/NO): YES